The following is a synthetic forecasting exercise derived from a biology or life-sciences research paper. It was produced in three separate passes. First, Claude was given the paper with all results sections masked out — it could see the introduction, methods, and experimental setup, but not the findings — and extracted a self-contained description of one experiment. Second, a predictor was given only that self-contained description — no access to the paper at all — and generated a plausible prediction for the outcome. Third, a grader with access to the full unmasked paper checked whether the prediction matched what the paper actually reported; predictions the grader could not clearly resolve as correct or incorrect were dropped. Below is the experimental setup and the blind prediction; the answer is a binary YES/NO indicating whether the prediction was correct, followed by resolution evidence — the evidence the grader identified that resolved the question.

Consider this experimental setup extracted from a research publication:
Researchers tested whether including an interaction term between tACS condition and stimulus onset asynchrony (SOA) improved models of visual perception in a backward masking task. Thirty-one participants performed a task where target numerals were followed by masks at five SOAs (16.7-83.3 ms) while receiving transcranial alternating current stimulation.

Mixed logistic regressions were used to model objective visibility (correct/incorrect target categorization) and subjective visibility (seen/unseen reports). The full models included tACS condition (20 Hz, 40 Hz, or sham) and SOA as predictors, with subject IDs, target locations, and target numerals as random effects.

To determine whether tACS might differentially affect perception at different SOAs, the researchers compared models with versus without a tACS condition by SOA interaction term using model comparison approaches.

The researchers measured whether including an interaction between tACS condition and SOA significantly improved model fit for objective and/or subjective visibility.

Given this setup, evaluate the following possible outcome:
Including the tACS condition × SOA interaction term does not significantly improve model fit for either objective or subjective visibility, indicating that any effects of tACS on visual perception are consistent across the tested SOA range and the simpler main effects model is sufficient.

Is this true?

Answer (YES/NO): YES